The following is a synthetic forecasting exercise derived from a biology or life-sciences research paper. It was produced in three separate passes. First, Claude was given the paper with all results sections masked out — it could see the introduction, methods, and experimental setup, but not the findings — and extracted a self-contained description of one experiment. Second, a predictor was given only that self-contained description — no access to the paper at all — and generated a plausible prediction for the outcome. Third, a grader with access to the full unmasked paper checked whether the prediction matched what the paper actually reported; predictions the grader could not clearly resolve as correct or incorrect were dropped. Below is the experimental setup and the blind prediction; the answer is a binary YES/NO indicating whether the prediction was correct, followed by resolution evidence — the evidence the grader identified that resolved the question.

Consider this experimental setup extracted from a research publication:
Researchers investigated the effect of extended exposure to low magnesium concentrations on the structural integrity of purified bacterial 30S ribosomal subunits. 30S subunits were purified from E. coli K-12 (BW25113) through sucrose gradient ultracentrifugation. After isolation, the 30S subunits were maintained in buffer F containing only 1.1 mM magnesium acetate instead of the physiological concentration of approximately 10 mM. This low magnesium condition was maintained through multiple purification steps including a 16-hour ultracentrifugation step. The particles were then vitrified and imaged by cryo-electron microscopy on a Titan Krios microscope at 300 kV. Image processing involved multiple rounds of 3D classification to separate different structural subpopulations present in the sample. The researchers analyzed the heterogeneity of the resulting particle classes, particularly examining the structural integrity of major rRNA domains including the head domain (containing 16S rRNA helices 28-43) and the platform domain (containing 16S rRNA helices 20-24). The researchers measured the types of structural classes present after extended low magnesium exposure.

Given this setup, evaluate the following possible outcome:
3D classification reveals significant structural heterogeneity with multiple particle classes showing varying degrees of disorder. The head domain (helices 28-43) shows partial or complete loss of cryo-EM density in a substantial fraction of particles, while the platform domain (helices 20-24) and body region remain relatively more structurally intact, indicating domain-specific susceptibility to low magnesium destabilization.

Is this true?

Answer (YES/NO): NO